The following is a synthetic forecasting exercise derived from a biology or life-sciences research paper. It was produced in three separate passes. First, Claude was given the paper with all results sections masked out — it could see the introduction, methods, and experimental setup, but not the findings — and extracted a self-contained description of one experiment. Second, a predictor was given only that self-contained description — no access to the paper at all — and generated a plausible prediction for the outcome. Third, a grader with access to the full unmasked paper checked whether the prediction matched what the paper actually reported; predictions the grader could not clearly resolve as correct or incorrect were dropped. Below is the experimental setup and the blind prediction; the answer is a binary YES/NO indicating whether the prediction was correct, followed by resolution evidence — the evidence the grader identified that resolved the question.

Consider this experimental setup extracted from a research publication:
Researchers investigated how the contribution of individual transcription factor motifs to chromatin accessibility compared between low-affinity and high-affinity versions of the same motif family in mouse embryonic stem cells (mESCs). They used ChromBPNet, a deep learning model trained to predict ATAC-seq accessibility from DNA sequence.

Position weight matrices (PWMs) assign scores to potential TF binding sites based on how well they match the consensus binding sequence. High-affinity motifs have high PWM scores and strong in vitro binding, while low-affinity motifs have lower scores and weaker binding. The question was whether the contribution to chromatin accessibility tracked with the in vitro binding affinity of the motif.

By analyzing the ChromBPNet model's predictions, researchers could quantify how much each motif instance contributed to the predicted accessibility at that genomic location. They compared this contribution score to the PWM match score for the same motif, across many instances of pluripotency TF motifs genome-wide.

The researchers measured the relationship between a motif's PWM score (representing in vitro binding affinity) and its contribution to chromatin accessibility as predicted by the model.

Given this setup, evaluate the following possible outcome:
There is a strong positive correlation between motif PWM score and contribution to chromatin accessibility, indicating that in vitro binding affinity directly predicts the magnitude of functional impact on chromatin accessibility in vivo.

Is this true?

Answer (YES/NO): NO